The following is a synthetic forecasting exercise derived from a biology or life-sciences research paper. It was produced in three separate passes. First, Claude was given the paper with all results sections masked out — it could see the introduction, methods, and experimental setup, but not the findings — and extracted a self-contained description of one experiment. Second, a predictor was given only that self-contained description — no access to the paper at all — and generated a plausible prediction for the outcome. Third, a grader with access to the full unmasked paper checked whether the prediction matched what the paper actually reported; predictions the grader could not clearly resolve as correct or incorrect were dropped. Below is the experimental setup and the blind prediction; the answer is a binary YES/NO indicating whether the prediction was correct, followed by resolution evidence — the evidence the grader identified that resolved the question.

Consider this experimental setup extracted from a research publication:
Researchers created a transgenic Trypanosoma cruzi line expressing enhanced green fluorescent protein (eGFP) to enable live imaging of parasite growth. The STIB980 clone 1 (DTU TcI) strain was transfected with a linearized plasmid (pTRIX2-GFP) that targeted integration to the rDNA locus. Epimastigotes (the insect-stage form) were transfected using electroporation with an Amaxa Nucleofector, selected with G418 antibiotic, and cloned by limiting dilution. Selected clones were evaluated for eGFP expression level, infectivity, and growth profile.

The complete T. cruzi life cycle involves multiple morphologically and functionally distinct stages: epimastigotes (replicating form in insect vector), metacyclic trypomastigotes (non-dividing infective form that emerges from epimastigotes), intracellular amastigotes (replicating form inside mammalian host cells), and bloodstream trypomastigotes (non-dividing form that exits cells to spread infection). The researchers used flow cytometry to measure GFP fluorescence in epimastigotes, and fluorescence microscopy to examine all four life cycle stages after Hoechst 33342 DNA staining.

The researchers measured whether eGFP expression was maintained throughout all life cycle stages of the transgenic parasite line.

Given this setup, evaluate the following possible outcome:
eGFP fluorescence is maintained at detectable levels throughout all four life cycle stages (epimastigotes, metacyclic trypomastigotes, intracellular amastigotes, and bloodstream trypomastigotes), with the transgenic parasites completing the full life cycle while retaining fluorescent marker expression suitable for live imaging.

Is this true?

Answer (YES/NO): NO